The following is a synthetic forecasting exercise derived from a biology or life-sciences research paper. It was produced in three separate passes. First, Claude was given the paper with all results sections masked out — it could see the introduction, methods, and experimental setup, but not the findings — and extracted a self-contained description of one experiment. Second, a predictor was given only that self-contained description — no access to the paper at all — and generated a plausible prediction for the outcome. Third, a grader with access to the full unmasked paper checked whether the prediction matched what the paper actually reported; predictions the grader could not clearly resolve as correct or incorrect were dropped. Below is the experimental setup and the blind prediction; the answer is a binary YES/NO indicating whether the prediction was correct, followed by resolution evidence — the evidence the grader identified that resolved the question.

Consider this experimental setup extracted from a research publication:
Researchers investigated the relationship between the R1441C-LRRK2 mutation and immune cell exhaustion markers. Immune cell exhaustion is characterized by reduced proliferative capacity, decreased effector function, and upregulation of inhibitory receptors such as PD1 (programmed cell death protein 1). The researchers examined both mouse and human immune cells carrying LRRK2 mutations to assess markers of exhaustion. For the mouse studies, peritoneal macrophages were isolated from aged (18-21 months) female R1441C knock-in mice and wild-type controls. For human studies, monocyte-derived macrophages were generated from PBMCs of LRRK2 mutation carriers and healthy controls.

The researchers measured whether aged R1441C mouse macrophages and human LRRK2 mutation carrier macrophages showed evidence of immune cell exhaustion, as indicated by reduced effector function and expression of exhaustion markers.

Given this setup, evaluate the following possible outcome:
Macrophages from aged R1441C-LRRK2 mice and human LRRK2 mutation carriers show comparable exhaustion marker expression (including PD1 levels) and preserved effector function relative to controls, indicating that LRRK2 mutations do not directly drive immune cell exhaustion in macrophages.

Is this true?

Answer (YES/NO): NO